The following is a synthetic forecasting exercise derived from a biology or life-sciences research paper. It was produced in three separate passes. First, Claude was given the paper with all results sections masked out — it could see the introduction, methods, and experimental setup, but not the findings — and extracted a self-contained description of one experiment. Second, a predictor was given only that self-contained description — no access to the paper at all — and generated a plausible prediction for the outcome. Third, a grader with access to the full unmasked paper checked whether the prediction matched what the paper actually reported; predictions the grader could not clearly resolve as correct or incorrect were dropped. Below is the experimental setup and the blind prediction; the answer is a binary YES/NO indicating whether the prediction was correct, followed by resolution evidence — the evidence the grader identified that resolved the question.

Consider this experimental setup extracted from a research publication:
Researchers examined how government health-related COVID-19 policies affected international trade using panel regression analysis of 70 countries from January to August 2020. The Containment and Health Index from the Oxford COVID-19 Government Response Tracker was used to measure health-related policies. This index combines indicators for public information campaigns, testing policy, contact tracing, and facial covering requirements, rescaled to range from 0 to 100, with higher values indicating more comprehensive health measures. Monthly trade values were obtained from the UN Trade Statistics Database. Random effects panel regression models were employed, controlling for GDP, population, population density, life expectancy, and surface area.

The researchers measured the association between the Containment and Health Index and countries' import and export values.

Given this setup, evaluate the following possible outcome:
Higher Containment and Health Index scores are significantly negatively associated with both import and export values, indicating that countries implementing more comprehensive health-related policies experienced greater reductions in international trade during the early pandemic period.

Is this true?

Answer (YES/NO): NO